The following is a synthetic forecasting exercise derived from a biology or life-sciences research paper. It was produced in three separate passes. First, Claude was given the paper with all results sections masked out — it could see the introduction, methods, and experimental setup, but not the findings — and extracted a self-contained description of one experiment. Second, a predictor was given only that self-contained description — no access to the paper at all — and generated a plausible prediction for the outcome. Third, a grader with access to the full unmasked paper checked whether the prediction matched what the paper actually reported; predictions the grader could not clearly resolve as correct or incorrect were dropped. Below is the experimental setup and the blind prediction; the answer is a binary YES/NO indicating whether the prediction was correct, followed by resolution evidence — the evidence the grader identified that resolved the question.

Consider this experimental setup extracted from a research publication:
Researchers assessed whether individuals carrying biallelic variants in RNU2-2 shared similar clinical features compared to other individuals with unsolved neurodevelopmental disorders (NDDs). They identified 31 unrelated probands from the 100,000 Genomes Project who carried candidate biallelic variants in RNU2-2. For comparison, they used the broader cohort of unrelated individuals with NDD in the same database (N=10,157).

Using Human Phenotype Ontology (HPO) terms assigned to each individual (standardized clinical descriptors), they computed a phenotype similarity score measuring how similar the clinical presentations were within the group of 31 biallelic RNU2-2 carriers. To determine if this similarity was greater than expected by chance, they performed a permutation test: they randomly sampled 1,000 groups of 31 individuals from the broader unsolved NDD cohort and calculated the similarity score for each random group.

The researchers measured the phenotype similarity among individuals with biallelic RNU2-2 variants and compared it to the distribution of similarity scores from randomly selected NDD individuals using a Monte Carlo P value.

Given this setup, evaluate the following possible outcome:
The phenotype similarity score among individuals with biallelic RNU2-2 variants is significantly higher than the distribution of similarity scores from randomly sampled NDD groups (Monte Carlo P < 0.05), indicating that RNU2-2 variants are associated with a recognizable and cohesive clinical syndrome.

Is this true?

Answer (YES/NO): YES